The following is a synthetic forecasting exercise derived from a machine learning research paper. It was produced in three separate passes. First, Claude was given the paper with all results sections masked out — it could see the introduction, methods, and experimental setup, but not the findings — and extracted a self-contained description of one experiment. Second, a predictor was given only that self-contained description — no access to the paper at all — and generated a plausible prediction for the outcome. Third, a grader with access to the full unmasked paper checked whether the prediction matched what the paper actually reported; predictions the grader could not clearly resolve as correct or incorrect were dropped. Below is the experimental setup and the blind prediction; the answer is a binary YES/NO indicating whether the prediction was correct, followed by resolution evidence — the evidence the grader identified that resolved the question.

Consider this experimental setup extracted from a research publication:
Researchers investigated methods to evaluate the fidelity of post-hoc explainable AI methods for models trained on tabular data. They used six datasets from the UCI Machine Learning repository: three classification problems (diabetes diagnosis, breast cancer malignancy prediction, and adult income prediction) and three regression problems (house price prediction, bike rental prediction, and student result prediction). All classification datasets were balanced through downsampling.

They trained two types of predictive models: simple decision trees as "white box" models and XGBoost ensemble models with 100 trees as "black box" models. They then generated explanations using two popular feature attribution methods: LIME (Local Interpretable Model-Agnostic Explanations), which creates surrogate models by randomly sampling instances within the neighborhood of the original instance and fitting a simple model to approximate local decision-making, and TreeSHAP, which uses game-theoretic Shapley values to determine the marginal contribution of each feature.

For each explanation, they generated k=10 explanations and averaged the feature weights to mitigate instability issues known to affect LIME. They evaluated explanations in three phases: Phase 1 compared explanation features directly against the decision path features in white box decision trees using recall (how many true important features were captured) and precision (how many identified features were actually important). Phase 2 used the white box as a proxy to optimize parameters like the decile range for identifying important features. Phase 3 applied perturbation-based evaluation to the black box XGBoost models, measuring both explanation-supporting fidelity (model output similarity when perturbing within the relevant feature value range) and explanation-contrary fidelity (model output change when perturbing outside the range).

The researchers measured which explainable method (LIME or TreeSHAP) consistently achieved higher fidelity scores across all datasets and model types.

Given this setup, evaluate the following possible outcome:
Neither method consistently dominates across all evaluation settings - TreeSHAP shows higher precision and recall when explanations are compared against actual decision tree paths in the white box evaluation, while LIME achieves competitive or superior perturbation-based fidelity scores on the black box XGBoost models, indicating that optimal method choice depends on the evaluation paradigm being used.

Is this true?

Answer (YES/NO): NO